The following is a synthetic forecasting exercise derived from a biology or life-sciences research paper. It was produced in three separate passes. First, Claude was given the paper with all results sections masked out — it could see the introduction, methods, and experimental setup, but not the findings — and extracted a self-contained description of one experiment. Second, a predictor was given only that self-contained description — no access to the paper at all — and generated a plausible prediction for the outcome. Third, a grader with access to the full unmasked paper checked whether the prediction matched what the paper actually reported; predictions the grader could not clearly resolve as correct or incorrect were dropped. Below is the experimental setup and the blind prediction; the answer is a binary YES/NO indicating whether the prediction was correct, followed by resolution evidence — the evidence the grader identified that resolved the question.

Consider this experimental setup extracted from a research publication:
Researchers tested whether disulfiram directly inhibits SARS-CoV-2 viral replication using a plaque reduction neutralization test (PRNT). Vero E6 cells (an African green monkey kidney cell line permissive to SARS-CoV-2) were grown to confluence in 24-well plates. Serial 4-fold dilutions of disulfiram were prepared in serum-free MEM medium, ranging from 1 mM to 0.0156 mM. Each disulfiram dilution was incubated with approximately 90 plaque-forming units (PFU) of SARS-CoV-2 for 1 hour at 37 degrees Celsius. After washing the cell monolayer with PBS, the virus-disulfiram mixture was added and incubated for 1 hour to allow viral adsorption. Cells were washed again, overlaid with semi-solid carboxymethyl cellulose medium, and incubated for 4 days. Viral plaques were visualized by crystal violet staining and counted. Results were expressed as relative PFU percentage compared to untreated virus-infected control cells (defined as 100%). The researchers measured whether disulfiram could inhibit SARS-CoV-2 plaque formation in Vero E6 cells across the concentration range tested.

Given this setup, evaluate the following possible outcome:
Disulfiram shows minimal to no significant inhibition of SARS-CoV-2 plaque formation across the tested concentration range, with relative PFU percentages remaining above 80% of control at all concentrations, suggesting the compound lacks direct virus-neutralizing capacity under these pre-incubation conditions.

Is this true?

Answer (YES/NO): YES